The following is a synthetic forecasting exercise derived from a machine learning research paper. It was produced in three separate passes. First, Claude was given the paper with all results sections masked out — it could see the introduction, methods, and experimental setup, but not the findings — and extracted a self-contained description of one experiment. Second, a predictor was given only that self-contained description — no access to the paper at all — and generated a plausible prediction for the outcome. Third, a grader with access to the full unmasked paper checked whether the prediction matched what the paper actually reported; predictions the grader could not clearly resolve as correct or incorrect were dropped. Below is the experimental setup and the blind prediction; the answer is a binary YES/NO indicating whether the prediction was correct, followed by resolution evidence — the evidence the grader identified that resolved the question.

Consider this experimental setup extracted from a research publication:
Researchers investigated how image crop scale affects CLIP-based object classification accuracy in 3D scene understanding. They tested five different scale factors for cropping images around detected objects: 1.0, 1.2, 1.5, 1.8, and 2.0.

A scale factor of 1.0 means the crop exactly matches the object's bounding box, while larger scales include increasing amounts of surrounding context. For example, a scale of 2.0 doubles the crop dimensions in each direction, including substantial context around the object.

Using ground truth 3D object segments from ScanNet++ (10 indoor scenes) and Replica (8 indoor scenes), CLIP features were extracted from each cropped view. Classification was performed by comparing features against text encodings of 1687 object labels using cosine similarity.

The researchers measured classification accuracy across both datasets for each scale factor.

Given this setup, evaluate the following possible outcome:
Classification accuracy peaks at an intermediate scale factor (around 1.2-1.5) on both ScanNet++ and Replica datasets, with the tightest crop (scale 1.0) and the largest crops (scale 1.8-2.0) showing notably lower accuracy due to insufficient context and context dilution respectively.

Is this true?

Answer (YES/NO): NO